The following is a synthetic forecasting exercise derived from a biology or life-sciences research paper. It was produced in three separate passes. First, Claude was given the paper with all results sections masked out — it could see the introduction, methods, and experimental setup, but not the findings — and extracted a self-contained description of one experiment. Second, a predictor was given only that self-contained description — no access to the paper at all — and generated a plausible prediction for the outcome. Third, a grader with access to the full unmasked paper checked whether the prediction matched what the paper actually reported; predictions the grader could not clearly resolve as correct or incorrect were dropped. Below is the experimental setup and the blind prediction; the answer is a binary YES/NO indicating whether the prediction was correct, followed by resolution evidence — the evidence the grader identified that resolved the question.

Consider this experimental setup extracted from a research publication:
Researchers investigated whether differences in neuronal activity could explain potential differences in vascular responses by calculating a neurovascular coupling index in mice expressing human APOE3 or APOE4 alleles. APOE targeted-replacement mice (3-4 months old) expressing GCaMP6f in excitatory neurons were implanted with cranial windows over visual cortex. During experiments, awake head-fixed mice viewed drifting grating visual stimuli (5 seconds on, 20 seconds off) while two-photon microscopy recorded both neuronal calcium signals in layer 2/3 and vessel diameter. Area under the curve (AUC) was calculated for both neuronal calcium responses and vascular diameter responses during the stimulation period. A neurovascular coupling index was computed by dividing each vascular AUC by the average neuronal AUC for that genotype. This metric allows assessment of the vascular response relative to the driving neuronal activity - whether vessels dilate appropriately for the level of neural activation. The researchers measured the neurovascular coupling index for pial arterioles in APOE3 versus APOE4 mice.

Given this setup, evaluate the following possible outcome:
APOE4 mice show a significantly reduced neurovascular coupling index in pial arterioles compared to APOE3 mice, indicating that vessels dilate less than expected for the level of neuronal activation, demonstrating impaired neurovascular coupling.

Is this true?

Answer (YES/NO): NO